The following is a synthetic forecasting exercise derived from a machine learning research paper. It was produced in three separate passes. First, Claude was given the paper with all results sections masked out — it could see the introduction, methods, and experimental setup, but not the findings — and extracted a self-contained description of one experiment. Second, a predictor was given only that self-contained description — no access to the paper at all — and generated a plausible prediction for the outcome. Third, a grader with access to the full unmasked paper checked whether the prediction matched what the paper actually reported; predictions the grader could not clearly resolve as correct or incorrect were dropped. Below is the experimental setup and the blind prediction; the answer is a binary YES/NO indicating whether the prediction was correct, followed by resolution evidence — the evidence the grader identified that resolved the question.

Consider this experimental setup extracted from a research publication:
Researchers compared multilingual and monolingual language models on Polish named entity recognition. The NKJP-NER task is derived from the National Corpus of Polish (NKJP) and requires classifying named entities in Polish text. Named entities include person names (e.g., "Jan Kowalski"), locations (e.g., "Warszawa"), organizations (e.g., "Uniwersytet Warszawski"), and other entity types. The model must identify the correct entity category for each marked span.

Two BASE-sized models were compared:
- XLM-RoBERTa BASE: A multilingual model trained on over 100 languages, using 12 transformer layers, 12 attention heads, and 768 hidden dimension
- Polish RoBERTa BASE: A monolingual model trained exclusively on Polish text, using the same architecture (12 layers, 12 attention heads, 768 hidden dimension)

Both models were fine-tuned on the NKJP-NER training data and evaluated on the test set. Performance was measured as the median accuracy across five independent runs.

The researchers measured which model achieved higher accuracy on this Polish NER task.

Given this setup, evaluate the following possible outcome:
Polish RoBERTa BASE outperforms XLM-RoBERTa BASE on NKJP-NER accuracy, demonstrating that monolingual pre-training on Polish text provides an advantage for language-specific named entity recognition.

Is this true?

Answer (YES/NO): YES